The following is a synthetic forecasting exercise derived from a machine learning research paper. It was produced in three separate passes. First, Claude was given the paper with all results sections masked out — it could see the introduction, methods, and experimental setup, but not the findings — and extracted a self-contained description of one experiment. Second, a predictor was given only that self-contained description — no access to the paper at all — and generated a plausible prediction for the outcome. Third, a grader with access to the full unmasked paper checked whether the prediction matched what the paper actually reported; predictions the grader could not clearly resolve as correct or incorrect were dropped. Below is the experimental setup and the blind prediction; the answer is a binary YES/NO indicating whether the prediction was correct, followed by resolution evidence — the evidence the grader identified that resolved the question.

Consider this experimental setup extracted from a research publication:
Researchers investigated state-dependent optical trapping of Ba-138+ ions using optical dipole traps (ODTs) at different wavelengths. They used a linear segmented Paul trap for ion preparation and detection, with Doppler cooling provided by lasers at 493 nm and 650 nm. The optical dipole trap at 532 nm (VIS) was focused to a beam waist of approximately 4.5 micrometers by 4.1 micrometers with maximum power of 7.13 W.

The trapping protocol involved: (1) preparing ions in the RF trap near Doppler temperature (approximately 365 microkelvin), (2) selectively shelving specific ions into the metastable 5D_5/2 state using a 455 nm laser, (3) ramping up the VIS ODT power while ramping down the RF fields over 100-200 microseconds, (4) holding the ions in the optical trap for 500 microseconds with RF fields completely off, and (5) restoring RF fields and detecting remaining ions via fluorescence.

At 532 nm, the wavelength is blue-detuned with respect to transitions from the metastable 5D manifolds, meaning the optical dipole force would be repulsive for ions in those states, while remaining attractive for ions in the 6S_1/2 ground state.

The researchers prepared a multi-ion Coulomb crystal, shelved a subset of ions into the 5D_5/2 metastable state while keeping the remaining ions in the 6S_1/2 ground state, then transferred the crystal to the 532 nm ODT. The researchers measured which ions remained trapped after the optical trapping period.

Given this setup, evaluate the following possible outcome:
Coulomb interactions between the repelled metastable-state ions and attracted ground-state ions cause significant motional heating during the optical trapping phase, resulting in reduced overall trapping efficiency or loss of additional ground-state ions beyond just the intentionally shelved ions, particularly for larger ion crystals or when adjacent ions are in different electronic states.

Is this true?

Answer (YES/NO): NO